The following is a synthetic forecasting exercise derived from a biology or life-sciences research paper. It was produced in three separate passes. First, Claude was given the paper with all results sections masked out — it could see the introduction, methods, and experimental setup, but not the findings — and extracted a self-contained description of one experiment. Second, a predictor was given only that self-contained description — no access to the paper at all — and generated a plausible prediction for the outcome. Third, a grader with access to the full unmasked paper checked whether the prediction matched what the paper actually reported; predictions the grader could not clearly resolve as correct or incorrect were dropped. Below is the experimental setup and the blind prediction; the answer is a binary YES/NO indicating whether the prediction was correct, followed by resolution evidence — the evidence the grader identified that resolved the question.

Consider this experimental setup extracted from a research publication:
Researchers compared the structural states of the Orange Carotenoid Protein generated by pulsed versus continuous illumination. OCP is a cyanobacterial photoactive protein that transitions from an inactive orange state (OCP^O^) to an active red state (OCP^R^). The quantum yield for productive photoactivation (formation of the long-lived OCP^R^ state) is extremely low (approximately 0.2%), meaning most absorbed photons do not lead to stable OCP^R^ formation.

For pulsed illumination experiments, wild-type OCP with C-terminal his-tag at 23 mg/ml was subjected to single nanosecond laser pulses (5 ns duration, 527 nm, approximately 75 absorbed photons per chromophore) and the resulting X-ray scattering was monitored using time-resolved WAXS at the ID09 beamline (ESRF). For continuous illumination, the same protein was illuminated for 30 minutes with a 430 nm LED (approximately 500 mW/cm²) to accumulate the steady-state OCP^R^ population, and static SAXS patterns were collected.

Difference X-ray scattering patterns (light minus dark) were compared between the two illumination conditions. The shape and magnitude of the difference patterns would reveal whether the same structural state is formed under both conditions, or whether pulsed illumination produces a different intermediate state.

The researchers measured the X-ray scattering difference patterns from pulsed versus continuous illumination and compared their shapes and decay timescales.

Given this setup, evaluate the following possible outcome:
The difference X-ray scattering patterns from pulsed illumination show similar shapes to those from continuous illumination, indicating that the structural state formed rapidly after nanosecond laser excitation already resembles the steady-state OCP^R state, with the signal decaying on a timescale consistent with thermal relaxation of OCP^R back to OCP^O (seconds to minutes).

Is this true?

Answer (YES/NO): NO